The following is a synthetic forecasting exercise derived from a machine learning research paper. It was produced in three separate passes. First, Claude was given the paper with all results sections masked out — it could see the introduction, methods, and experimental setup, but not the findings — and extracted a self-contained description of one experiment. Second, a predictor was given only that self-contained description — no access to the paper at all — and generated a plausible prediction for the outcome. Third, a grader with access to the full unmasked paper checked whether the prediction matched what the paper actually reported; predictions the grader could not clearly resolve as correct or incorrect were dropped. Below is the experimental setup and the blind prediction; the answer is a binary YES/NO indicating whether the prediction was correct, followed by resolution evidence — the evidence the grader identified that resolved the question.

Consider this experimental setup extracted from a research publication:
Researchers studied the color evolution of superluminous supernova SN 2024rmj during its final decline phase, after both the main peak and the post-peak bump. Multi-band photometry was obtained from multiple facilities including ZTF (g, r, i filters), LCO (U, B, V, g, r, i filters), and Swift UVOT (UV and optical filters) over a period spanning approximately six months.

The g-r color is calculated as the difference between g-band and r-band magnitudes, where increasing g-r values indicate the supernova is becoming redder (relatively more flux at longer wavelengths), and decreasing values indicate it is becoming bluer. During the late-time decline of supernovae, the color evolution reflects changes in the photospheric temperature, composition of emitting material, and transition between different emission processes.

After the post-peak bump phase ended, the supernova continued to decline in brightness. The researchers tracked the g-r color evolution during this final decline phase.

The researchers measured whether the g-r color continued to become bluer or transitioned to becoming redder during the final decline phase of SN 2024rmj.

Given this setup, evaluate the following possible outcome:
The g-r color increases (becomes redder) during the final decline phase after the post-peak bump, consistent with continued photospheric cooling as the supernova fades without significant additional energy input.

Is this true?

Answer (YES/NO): YES